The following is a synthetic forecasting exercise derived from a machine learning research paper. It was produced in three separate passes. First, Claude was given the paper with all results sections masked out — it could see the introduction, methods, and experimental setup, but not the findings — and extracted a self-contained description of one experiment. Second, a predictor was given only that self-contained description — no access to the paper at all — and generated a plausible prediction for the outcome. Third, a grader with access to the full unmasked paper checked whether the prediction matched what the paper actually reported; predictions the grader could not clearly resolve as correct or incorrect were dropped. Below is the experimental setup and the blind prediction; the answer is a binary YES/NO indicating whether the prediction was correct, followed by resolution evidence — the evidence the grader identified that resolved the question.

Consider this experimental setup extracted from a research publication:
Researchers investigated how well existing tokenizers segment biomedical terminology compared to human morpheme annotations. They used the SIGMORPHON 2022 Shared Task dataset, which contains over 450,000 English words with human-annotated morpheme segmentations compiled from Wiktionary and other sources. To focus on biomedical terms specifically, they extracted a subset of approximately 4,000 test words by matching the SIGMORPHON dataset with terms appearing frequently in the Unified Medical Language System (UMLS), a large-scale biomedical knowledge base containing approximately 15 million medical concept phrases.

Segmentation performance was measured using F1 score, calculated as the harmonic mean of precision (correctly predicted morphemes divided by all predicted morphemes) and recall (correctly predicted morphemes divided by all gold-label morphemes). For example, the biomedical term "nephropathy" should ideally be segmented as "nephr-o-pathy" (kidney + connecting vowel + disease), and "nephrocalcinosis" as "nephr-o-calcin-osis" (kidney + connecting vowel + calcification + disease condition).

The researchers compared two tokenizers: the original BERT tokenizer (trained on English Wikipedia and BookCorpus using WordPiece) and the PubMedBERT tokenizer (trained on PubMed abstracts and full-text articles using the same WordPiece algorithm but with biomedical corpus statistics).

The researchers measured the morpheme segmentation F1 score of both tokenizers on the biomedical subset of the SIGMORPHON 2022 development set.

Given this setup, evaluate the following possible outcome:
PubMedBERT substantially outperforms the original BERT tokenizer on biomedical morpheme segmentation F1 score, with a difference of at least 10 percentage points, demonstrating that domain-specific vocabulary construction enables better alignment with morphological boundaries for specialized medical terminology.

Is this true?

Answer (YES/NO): NO